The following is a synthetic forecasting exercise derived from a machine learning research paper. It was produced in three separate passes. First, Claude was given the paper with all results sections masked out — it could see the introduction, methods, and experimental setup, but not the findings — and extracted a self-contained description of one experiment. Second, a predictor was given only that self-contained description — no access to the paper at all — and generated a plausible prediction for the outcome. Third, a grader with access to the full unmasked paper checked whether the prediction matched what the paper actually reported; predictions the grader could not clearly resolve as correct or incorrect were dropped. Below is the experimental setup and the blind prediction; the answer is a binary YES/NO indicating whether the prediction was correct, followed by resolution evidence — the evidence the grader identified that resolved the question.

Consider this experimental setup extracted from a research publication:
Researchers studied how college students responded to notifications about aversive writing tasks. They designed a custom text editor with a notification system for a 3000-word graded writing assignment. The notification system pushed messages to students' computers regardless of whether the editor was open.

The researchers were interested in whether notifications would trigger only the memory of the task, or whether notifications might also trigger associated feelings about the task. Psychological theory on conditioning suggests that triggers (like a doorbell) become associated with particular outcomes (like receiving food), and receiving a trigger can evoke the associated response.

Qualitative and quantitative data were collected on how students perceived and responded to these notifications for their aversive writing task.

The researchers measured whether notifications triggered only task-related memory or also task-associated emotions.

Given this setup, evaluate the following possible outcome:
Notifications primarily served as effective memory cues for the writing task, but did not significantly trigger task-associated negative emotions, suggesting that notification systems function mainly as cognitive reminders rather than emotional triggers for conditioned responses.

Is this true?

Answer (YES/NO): NO